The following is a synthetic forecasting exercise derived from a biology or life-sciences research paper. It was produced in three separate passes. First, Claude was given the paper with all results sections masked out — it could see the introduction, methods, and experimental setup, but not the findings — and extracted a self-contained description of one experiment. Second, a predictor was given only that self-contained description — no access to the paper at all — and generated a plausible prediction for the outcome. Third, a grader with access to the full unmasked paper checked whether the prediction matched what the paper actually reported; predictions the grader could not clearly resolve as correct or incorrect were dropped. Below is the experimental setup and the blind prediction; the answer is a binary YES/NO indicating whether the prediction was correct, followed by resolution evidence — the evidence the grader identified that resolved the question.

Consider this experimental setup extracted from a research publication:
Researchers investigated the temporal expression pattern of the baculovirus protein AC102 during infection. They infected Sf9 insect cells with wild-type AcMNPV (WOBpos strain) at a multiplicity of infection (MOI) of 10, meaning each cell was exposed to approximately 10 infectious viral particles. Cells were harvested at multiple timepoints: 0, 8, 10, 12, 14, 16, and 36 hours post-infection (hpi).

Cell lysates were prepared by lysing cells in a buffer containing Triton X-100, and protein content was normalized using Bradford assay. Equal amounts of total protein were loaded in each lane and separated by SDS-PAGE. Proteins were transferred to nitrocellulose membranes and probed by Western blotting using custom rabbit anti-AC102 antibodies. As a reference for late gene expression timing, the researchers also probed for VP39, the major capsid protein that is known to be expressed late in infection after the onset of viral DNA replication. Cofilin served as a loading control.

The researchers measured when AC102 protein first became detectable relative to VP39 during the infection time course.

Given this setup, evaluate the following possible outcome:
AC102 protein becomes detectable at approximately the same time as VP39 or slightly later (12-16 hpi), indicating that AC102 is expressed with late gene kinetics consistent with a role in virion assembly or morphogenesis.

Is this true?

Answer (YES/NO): YES